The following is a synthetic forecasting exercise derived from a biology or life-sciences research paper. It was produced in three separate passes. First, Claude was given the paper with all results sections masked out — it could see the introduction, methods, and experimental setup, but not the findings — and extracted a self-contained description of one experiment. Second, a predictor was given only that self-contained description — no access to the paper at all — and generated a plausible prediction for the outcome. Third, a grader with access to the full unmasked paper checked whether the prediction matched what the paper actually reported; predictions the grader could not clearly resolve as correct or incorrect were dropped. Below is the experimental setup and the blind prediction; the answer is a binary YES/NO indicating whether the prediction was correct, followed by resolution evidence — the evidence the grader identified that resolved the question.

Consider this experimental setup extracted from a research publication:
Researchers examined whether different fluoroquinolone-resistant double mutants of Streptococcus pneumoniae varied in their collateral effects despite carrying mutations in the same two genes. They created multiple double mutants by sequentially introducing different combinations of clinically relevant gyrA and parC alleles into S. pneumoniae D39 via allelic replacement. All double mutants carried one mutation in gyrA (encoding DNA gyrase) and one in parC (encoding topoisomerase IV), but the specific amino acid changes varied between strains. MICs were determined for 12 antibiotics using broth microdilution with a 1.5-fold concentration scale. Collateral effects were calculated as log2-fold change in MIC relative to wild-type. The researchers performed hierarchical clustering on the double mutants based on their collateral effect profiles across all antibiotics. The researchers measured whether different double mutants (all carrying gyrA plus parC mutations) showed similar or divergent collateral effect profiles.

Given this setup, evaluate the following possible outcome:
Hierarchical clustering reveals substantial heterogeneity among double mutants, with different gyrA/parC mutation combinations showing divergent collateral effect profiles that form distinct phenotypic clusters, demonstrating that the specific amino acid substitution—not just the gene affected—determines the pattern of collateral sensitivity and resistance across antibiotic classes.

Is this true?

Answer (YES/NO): NO